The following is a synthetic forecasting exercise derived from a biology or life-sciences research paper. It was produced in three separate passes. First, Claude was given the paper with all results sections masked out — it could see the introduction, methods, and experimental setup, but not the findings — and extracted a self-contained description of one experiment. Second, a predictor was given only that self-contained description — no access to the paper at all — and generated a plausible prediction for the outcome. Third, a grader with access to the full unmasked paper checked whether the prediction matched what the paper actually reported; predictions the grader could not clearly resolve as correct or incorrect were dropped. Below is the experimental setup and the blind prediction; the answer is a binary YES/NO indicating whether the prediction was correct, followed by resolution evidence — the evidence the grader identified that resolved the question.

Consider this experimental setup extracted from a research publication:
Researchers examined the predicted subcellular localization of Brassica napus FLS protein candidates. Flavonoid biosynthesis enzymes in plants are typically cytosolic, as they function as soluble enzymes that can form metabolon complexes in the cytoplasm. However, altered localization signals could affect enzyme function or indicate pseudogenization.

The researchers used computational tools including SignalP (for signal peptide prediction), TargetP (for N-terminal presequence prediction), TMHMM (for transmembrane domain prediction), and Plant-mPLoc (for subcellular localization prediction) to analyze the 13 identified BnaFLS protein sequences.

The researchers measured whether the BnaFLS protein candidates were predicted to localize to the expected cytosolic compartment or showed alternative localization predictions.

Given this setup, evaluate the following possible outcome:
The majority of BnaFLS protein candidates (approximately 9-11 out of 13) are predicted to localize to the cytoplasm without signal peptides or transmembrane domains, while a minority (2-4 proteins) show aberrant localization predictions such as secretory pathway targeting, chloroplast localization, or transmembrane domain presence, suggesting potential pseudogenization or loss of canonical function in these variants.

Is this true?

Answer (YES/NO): NO